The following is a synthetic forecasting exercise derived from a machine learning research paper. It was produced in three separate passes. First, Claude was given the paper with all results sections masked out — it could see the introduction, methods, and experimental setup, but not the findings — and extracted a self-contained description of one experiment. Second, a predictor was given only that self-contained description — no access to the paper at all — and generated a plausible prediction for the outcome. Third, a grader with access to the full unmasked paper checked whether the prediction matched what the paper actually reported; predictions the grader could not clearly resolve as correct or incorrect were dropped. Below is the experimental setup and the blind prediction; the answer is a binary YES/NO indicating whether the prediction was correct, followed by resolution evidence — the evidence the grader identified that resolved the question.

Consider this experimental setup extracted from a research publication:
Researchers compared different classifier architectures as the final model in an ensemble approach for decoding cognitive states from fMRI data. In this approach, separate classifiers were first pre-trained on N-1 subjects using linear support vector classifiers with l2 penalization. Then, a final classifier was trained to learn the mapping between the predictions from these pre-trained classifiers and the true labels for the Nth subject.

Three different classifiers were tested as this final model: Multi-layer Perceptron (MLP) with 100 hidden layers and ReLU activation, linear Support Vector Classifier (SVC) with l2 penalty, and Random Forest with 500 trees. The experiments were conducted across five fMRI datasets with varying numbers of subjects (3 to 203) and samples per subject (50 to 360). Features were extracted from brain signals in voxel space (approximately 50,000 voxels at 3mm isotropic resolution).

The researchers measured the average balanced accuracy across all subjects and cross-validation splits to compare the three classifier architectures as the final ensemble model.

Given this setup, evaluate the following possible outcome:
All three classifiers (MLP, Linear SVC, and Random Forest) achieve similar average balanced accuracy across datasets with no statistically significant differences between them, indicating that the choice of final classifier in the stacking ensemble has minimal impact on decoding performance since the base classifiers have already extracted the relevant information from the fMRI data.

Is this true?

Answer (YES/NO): NO